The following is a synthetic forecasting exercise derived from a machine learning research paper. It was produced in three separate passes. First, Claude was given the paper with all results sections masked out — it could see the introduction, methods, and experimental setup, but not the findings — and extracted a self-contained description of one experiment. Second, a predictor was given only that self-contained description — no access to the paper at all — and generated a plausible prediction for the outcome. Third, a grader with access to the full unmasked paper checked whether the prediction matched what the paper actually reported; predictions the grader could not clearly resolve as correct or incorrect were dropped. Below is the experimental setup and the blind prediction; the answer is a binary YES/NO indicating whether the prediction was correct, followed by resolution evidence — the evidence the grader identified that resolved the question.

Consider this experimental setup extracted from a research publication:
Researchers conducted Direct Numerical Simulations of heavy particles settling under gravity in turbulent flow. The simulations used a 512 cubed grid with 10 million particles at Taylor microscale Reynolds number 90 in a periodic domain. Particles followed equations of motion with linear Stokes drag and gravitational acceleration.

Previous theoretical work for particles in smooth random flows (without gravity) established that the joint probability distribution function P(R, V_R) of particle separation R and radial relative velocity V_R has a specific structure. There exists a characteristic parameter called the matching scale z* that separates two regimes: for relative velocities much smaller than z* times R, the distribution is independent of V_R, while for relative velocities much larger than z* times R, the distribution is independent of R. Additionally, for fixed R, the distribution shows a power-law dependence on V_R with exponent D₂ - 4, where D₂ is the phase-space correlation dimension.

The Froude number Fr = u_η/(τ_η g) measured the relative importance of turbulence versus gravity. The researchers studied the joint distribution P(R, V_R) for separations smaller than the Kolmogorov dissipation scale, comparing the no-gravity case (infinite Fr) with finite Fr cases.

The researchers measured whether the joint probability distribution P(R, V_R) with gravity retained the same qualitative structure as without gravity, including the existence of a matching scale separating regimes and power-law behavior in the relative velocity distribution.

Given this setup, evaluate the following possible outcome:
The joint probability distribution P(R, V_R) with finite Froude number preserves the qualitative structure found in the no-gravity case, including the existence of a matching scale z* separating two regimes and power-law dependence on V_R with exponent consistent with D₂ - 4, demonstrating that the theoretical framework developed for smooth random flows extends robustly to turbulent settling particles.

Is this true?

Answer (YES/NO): YES